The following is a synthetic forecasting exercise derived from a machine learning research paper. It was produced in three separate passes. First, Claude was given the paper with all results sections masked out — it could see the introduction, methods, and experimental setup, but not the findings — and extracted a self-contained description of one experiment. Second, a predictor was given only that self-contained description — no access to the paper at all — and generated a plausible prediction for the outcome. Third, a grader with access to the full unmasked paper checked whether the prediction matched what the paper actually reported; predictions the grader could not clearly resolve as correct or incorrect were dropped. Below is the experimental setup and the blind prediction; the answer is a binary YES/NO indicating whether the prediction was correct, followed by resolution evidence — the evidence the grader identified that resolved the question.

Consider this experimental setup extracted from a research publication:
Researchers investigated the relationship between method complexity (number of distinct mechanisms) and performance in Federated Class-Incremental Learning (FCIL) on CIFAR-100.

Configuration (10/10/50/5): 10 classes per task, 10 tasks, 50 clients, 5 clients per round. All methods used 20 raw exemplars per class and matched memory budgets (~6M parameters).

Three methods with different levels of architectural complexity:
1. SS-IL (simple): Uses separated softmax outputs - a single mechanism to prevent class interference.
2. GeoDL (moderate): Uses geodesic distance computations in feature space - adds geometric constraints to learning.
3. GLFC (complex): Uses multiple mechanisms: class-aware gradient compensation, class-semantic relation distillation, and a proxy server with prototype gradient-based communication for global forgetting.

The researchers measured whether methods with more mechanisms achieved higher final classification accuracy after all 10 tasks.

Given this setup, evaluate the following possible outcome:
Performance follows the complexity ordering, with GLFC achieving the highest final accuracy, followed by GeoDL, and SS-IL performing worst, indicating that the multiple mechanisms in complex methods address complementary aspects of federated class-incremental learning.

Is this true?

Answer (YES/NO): YES